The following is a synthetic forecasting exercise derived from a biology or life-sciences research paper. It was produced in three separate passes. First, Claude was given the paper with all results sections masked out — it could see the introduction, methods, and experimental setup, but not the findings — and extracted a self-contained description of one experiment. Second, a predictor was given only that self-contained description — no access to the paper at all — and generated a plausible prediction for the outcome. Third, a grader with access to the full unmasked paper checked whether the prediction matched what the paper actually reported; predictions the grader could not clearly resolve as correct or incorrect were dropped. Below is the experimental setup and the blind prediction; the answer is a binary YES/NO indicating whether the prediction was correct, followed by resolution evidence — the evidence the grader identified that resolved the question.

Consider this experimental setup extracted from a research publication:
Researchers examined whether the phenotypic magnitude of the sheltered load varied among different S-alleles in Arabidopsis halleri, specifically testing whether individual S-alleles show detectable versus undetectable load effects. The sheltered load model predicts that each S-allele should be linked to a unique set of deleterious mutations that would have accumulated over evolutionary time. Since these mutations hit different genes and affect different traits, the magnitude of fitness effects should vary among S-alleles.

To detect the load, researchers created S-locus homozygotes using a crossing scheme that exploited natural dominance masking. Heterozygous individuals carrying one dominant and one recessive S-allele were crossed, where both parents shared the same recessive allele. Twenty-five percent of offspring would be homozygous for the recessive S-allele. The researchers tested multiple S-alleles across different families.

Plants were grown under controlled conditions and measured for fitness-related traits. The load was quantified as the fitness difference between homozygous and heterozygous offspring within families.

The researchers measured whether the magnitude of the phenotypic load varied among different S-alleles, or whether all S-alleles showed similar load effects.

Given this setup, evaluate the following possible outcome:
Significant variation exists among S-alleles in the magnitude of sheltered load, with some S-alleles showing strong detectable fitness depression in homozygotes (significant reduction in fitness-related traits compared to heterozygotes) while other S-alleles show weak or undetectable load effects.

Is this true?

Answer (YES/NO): YES